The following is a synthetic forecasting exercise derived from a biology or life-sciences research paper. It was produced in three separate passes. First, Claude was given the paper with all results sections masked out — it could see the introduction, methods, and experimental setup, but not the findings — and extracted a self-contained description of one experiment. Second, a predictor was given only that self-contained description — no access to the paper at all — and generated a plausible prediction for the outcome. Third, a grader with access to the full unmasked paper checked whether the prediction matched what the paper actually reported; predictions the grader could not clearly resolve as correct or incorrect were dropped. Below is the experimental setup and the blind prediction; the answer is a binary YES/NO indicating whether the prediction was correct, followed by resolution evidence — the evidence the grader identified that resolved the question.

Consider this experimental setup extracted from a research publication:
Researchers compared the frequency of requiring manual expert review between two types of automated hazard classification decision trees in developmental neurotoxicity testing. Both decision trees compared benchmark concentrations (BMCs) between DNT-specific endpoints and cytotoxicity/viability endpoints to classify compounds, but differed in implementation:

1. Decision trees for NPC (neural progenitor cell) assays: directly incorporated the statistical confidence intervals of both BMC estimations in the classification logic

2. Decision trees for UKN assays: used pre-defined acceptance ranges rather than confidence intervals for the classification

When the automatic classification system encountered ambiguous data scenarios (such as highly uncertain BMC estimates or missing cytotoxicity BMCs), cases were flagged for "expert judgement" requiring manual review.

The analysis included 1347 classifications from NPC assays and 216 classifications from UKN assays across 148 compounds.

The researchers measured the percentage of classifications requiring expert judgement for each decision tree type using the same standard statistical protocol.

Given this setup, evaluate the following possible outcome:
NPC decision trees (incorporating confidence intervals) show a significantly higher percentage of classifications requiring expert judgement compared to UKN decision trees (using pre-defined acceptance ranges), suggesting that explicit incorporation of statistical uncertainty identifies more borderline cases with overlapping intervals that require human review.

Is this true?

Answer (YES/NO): NO